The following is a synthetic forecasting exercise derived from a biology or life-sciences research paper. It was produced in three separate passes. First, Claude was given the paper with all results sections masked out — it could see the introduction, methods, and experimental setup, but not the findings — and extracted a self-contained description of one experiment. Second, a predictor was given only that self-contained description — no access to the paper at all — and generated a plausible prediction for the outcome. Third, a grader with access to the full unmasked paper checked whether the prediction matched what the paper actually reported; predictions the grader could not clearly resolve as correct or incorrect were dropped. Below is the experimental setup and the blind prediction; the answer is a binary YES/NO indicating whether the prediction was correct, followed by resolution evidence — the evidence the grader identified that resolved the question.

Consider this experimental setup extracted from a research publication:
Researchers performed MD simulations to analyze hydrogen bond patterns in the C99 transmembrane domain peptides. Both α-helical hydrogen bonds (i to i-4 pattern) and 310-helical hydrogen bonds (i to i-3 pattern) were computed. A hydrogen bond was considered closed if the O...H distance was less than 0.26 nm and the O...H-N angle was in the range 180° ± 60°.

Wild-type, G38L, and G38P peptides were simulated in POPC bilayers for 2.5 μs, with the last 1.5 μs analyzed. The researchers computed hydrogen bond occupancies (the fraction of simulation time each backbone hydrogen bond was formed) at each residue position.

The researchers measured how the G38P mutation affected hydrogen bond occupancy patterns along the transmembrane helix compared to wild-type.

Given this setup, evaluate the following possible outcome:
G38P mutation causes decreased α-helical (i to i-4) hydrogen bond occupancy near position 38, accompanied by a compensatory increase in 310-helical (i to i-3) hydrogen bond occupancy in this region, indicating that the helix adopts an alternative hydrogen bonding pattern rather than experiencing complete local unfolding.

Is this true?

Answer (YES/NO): NO